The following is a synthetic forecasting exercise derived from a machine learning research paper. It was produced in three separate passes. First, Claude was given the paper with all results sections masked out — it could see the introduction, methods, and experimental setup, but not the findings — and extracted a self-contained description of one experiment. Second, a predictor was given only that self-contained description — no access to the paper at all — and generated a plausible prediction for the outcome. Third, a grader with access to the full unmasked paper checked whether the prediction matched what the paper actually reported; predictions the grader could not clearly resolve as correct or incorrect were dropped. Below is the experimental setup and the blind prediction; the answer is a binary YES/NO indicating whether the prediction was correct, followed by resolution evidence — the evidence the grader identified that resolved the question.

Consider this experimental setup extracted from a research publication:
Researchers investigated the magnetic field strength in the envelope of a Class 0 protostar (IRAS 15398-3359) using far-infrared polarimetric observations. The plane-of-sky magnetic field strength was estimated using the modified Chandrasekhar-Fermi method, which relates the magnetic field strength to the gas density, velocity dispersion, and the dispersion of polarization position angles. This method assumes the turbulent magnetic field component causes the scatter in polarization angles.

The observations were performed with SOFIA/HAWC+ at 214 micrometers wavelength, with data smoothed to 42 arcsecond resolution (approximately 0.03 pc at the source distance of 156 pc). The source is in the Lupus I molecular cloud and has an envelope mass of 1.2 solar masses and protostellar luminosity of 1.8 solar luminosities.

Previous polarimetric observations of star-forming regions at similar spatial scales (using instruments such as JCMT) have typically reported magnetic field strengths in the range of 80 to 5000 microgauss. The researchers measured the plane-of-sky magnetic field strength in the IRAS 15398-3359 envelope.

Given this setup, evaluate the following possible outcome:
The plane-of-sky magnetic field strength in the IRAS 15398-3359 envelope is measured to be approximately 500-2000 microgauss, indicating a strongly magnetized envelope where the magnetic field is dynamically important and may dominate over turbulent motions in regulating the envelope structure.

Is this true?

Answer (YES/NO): NO